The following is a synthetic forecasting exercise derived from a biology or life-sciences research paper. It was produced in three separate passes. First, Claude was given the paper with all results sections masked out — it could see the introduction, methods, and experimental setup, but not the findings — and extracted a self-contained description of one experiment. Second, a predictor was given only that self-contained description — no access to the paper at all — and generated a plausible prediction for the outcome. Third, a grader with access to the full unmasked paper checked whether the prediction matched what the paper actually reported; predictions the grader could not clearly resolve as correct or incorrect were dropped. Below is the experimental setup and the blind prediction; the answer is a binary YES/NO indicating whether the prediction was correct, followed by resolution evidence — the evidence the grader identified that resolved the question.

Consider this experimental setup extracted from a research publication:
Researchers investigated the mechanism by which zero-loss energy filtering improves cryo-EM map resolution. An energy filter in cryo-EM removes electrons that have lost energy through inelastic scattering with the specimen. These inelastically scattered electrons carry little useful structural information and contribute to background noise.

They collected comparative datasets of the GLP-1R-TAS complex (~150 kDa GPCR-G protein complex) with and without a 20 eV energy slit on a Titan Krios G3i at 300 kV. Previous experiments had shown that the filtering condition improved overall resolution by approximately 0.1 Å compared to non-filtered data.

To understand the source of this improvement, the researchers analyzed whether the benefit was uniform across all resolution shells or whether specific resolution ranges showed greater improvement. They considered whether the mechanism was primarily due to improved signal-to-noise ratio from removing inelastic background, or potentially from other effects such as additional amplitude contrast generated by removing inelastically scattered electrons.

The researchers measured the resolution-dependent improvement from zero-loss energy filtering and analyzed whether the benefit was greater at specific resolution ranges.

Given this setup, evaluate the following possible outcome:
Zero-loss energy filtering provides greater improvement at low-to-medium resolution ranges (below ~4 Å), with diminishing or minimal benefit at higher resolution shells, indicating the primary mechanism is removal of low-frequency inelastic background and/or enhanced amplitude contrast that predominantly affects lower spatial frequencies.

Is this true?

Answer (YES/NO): NO